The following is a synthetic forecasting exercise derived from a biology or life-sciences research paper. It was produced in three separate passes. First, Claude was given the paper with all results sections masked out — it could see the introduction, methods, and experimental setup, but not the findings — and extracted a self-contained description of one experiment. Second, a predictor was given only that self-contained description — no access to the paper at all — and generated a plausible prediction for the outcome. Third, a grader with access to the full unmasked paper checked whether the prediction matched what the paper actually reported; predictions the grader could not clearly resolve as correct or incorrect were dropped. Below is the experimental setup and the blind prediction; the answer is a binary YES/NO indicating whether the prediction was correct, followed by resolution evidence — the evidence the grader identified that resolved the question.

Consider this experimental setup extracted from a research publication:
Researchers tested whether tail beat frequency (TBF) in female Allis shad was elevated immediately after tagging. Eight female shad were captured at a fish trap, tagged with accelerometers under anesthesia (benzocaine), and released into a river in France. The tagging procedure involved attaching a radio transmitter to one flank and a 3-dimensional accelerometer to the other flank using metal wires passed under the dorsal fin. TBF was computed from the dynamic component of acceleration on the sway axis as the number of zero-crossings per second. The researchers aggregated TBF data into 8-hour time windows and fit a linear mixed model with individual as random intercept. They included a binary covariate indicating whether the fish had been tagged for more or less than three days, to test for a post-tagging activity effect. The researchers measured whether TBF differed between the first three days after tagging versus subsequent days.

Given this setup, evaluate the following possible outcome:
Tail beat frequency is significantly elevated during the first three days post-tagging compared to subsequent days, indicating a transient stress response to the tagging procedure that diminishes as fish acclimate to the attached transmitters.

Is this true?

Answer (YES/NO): YES